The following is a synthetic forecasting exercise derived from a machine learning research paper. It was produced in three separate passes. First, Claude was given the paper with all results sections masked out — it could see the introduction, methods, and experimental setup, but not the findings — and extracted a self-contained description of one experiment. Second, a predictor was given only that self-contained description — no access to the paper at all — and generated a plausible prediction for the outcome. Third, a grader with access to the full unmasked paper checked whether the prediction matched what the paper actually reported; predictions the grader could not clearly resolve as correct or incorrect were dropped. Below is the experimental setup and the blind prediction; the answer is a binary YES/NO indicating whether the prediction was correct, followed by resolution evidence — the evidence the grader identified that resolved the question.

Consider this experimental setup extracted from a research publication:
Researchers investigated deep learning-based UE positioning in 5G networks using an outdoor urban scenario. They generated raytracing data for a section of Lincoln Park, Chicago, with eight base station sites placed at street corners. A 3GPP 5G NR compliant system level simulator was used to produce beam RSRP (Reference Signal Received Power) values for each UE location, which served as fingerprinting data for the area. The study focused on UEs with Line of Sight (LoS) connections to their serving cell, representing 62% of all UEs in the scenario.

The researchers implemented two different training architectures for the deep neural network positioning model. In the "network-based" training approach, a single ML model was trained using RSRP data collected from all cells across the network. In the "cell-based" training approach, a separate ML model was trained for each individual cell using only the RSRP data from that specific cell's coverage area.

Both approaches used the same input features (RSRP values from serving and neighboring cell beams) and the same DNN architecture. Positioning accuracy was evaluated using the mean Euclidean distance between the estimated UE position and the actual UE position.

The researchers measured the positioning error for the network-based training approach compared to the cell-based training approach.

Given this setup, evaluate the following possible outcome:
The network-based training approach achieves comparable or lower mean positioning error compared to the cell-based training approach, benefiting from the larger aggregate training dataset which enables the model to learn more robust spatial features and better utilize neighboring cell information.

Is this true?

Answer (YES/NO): NO